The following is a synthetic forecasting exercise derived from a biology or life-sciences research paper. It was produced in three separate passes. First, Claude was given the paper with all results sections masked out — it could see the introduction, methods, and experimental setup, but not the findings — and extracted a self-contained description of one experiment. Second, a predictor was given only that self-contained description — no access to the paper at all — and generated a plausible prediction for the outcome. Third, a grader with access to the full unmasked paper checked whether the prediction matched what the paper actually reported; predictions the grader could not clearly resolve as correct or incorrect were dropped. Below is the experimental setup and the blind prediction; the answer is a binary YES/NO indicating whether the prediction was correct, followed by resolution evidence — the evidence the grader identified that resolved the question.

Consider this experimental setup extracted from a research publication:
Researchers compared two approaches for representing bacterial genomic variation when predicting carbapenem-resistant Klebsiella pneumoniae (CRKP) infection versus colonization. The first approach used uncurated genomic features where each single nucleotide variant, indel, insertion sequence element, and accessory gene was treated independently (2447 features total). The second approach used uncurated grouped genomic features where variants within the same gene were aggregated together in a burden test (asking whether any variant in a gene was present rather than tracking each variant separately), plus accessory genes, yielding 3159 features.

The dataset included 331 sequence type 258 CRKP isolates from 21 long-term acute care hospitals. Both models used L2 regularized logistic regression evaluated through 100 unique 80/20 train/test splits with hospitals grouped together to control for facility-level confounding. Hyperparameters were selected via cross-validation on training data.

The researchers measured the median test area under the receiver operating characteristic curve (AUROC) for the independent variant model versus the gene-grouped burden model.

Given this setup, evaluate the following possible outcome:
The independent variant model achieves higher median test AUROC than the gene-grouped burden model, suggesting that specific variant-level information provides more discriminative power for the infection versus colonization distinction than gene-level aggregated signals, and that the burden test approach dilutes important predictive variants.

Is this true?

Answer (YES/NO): NO